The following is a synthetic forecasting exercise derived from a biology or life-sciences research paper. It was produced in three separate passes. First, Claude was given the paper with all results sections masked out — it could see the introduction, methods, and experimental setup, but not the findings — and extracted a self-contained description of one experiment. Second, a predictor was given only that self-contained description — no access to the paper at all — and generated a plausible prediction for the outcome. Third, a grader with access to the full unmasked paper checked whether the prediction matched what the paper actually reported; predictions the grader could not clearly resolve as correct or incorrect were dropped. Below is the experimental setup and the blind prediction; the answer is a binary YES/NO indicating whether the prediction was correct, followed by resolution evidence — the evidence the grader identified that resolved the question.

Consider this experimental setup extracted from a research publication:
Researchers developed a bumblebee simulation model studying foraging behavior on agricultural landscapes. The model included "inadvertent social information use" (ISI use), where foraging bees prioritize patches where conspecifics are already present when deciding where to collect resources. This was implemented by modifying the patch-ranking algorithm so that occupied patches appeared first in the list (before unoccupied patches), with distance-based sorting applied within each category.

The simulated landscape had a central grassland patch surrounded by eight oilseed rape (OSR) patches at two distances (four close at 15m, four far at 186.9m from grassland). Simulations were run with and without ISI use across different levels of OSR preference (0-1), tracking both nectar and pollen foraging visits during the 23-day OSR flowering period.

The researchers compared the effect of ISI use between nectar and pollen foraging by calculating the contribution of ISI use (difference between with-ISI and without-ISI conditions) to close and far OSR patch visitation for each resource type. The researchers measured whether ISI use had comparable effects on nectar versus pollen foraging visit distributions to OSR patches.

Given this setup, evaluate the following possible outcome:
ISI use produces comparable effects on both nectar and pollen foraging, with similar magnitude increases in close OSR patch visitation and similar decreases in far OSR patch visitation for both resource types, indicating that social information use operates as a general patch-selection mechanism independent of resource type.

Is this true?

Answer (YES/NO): NO